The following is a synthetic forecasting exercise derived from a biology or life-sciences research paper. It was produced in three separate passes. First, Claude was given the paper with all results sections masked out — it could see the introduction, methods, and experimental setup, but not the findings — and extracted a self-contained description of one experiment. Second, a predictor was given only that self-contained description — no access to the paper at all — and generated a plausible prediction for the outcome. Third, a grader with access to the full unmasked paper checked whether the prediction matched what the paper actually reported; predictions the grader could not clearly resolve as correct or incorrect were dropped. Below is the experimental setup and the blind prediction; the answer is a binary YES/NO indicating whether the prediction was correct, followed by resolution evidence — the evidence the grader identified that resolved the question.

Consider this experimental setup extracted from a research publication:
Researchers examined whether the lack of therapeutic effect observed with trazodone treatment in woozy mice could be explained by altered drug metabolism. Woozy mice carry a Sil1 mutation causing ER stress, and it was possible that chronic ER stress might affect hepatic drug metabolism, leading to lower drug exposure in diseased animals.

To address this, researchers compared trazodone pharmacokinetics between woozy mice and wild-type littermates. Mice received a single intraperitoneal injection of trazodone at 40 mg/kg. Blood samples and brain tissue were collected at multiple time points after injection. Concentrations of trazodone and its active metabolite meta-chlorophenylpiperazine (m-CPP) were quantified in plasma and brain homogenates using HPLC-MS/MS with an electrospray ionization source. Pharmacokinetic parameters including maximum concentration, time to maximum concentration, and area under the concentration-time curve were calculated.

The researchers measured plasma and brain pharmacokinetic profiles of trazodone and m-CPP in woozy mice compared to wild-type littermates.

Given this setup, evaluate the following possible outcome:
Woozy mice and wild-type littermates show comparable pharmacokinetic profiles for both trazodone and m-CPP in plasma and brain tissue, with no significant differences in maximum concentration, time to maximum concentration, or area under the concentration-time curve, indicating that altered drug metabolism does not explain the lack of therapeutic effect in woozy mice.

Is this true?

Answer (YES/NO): NO